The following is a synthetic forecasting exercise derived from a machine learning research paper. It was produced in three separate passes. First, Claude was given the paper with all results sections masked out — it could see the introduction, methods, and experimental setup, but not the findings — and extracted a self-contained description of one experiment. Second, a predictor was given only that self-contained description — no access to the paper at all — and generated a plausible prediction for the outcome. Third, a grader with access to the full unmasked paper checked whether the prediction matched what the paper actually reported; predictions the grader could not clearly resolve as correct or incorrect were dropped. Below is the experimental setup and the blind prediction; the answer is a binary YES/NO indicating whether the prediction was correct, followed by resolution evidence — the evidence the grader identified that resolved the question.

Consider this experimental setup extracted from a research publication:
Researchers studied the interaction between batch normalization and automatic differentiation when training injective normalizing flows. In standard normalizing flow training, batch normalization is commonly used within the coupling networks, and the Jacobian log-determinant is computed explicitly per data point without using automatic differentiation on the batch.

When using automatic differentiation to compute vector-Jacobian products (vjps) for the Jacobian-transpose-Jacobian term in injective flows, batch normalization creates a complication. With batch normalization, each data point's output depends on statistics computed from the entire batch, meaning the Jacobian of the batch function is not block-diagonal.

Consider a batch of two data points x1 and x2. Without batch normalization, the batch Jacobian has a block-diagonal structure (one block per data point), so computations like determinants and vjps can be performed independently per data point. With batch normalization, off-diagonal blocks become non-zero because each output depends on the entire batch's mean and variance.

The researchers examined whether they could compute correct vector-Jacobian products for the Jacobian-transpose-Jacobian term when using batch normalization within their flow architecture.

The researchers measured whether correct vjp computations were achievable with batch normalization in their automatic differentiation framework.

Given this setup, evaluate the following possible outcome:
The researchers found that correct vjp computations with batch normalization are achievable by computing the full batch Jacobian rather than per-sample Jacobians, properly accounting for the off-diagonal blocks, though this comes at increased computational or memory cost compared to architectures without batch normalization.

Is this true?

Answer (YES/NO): NO